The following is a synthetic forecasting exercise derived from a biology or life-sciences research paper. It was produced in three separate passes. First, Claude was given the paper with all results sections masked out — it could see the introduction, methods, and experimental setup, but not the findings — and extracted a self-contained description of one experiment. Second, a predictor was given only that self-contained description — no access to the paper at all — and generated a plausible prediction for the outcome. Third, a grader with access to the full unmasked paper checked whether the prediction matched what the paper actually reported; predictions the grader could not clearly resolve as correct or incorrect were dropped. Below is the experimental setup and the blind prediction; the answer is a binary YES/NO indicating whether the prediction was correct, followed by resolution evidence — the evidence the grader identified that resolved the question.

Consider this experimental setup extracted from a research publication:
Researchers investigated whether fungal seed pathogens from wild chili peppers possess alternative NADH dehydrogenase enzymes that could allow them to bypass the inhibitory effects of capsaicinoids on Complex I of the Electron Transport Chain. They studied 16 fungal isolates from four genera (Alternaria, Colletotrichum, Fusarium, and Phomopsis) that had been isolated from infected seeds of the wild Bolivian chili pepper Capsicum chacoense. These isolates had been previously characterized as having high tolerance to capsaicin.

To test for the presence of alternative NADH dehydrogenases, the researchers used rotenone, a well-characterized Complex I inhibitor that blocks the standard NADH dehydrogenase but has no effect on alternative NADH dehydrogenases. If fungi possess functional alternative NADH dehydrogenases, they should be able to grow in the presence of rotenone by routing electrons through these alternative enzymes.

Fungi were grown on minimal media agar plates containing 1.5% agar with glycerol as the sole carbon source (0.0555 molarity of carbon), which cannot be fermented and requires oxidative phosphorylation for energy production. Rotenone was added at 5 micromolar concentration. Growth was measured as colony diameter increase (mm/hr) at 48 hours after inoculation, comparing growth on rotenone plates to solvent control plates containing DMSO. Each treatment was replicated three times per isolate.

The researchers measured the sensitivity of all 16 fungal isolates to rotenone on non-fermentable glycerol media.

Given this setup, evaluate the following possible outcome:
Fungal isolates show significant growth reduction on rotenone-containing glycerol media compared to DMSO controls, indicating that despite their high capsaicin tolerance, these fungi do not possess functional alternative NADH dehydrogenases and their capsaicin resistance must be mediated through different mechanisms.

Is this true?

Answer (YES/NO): NO